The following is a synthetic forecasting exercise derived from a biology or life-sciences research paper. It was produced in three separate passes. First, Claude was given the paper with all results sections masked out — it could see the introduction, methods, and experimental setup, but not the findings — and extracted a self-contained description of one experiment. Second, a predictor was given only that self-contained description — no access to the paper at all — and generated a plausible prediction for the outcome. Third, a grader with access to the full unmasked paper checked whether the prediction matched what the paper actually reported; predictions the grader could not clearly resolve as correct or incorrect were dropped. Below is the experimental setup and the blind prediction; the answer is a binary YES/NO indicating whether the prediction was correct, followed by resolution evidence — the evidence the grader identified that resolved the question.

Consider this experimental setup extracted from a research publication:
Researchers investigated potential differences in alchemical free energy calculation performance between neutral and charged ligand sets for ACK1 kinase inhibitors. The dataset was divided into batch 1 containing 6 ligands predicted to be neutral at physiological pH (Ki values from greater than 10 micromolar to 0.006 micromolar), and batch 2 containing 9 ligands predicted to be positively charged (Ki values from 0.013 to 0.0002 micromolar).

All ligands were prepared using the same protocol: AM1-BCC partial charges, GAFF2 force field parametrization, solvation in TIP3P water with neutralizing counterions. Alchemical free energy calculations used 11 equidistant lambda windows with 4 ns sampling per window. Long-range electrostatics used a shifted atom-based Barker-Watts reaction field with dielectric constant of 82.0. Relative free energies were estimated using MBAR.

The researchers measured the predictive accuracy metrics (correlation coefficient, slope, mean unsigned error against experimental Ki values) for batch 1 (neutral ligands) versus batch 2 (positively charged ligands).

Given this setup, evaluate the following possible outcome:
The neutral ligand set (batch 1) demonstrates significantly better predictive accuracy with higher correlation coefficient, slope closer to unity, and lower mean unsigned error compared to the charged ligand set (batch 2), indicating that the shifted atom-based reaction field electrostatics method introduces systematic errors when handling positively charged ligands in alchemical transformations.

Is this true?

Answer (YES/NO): NO